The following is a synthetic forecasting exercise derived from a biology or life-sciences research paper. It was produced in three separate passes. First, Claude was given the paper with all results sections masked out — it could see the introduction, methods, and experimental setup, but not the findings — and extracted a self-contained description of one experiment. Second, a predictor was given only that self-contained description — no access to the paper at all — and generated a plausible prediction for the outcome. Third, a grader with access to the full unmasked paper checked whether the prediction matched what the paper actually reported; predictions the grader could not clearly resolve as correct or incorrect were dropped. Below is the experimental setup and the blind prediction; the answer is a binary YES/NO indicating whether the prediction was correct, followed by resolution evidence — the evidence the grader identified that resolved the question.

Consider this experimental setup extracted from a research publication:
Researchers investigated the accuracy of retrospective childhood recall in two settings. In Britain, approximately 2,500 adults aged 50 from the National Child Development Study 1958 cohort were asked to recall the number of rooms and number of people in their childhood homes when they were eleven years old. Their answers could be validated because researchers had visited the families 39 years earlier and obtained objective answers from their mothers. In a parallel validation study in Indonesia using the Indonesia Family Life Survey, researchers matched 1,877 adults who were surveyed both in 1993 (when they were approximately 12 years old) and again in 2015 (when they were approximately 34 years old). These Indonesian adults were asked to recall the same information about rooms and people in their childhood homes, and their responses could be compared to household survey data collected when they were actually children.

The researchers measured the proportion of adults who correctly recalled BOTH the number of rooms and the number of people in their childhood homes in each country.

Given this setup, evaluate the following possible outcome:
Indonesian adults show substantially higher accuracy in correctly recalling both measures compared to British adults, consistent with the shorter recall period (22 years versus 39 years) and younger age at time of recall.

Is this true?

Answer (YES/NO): NO